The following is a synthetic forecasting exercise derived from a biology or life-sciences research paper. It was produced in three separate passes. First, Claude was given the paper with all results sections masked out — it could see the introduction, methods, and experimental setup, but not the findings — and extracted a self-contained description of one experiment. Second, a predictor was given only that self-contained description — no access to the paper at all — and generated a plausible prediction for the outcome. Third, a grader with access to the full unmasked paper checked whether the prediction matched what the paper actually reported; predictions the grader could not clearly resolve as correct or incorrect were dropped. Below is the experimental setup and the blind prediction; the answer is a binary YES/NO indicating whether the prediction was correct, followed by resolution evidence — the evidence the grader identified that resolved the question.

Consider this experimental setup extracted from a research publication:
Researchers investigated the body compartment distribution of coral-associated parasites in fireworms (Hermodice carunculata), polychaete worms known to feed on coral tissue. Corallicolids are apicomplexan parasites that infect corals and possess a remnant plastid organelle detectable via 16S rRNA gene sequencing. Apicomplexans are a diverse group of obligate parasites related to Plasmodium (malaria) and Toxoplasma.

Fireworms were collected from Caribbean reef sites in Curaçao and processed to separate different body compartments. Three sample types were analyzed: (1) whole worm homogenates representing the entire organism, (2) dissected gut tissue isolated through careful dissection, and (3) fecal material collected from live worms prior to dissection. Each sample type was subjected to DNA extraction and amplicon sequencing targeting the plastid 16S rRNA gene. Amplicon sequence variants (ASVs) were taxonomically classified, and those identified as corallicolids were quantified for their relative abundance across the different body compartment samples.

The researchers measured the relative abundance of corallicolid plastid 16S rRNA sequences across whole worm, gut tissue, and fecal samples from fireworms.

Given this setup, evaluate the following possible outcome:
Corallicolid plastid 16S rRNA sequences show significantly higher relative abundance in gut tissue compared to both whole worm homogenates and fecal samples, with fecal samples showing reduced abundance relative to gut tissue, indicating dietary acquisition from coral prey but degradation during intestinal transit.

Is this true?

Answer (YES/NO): NO